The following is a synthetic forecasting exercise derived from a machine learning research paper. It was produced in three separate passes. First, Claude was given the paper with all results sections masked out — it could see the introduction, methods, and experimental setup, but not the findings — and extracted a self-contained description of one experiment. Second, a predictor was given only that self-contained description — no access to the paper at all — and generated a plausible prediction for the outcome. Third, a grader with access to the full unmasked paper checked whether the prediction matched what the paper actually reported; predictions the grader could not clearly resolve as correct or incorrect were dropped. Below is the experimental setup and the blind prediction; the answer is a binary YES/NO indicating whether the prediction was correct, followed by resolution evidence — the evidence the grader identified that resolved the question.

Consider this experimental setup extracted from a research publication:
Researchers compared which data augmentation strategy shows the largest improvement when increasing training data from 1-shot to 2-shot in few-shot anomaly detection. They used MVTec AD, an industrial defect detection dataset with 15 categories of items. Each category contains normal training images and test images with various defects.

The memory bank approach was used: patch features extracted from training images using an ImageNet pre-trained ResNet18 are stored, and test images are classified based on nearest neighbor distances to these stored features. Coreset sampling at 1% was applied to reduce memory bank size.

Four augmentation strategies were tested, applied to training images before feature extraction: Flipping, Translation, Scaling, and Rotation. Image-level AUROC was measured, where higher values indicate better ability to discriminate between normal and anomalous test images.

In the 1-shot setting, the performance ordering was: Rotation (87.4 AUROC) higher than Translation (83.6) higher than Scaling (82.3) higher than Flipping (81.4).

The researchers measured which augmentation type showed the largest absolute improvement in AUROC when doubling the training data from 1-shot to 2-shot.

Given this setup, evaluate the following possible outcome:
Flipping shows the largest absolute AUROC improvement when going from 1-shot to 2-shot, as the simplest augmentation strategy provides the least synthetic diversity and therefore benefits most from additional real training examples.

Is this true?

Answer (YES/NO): NO